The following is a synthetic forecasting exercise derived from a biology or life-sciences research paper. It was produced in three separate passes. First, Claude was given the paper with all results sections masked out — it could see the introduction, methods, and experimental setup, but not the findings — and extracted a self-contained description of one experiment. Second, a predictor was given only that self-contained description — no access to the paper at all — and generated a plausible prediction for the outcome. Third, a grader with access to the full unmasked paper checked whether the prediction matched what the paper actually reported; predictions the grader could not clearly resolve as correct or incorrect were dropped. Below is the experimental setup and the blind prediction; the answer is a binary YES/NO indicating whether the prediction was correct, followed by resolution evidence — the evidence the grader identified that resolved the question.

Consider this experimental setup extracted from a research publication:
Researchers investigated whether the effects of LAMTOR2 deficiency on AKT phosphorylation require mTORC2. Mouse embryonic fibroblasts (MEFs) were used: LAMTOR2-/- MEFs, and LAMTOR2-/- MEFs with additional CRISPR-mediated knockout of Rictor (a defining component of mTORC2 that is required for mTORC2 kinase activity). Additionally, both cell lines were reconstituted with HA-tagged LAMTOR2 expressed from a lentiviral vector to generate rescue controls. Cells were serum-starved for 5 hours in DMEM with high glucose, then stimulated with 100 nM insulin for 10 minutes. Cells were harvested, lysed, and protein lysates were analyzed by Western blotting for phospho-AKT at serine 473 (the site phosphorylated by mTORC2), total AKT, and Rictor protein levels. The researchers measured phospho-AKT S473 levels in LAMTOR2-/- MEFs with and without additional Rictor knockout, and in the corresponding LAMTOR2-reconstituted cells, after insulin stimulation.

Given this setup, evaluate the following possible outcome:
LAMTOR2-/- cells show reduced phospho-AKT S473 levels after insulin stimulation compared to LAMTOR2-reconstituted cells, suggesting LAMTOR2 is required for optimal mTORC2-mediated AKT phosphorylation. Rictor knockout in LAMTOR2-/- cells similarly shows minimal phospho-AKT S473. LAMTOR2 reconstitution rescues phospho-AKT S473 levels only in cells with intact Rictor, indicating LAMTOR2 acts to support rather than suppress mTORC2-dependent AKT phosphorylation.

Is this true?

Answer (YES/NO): NO